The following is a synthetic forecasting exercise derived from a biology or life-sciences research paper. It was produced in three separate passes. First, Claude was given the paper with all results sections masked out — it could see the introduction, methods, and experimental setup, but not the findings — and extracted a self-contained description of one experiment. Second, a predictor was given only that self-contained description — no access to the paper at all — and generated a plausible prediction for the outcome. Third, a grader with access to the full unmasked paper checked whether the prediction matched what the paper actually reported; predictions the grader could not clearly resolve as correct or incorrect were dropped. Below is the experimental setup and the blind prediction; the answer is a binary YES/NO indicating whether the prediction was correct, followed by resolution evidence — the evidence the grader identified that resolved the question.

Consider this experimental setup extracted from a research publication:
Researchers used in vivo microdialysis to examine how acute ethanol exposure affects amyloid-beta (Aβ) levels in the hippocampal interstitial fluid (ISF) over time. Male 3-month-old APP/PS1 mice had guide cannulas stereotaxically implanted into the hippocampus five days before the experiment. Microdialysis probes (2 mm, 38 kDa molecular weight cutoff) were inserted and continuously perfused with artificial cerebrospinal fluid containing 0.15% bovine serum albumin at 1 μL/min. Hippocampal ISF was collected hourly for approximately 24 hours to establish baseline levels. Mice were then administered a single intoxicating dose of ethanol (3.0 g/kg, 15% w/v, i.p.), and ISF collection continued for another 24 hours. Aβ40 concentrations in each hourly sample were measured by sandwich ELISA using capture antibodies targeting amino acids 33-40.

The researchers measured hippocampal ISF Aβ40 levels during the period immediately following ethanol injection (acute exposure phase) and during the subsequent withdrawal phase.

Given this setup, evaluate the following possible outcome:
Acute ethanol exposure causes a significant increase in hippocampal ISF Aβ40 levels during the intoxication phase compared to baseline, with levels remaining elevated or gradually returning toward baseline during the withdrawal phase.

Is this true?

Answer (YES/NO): NO